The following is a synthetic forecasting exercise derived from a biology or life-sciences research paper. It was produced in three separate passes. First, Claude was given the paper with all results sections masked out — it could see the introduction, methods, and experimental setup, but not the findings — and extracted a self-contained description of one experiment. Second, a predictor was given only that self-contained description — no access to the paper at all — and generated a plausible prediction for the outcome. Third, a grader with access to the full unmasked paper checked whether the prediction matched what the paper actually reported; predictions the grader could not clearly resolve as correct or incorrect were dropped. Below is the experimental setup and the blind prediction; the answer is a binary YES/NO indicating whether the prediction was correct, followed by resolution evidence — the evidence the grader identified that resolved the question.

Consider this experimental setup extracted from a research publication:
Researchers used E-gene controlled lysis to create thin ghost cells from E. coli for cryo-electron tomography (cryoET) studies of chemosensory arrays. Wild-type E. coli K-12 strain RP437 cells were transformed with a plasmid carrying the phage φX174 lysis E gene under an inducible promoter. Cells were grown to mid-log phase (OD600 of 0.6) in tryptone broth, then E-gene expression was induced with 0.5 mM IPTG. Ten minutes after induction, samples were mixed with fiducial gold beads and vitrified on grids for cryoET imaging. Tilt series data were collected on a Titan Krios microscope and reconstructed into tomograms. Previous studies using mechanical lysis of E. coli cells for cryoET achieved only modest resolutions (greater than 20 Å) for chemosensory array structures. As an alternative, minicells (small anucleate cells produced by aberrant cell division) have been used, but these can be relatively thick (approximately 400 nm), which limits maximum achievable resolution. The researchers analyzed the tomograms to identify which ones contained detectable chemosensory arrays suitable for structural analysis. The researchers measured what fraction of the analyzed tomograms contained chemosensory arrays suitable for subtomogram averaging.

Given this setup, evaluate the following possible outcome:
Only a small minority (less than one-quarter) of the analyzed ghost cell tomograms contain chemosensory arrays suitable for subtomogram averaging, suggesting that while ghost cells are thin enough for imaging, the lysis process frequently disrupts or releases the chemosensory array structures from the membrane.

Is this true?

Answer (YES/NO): YES